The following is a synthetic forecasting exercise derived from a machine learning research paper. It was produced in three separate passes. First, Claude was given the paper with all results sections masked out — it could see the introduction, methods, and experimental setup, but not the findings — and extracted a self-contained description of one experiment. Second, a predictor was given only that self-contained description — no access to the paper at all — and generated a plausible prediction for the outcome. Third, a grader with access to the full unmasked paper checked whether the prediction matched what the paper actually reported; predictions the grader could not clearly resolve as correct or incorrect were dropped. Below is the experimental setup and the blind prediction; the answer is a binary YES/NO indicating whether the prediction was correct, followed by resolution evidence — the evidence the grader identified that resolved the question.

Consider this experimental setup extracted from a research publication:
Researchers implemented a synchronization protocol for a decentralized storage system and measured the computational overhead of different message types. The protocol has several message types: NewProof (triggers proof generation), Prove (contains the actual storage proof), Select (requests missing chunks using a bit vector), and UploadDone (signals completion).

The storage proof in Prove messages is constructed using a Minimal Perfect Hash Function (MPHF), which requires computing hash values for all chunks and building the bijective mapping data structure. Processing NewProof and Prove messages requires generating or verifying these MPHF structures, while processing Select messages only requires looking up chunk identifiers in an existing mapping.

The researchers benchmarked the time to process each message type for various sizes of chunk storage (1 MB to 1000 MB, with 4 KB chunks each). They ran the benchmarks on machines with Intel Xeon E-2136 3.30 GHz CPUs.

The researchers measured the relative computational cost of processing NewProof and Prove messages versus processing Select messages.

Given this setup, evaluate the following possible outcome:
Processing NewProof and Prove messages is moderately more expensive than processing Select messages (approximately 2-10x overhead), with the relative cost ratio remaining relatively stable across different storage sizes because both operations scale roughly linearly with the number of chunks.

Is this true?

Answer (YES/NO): NO